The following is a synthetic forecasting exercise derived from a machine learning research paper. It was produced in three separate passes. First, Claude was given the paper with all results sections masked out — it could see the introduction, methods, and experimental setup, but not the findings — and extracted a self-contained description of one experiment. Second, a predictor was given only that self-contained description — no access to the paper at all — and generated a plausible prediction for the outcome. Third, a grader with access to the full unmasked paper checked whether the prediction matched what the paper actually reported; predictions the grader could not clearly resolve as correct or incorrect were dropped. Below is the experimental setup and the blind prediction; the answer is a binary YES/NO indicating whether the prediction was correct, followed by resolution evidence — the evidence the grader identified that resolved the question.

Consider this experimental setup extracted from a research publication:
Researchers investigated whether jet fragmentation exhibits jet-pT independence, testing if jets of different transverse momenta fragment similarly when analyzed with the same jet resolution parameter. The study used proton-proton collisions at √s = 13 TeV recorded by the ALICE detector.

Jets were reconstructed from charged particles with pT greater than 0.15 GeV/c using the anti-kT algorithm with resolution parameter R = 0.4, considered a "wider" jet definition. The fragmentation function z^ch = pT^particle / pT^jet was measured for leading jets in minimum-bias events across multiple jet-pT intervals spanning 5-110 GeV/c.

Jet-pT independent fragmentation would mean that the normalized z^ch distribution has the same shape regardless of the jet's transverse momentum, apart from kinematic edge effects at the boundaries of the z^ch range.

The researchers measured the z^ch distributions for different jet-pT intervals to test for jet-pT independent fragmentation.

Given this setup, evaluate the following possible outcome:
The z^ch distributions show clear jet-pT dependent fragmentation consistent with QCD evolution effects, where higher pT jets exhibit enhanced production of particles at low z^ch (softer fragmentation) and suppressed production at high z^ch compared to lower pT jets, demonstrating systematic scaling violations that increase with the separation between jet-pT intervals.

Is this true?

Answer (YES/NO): NO